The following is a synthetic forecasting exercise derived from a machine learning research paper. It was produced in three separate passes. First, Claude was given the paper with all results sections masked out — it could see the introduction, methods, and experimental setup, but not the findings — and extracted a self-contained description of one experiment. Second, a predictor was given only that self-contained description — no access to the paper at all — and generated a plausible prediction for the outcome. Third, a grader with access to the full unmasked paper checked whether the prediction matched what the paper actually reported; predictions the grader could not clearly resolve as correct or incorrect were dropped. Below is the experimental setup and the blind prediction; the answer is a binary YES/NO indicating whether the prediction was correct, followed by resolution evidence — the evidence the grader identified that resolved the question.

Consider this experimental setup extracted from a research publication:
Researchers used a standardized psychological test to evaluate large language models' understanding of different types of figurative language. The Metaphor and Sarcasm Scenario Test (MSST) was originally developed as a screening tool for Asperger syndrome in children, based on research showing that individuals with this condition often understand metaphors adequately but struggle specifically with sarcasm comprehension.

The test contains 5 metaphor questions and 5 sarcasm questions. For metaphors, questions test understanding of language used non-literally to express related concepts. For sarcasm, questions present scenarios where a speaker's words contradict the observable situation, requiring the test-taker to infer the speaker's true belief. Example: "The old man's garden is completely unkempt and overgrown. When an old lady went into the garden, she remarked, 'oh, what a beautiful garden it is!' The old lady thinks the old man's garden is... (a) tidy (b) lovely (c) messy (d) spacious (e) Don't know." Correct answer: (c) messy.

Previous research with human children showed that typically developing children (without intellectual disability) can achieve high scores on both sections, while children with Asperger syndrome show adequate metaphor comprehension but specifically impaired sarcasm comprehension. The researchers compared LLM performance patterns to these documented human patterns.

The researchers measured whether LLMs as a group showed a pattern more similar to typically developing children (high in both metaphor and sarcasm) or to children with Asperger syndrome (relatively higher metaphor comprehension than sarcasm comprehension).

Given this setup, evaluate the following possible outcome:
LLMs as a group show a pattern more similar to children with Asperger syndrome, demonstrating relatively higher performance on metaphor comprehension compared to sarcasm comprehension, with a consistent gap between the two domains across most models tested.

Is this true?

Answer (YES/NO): YES